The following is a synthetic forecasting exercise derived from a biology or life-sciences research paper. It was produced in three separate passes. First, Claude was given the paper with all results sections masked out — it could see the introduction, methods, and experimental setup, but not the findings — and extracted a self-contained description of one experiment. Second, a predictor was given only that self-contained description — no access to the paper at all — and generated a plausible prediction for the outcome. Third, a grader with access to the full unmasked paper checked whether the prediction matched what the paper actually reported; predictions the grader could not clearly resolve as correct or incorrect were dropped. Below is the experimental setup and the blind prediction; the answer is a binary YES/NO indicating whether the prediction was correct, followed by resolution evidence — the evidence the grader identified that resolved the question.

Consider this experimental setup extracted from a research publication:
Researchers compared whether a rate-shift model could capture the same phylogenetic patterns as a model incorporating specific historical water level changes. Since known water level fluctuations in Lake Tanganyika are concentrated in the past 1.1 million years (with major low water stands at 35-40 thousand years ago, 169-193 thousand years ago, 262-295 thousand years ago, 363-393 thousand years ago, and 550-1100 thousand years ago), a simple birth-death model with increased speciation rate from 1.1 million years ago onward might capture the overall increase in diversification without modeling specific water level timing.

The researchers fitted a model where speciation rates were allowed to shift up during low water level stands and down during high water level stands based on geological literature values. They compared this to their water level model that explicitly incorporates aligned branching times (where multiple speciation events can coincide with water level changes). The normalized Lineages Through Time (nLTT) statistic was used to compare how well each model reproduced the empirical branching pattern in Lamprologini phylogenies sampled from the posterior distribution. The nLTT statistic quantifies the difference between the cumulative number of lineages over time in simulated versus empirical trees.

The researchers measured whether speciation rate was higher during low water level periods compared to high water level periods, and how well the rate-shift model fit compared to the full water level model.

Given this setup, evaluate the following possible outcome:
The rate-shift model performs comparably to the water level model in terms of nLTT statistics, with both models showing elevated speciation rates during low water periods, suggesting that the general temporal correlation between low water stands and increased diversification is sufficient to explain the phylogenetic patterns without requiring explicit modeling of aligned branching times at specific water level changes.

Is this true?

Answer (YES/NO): NO